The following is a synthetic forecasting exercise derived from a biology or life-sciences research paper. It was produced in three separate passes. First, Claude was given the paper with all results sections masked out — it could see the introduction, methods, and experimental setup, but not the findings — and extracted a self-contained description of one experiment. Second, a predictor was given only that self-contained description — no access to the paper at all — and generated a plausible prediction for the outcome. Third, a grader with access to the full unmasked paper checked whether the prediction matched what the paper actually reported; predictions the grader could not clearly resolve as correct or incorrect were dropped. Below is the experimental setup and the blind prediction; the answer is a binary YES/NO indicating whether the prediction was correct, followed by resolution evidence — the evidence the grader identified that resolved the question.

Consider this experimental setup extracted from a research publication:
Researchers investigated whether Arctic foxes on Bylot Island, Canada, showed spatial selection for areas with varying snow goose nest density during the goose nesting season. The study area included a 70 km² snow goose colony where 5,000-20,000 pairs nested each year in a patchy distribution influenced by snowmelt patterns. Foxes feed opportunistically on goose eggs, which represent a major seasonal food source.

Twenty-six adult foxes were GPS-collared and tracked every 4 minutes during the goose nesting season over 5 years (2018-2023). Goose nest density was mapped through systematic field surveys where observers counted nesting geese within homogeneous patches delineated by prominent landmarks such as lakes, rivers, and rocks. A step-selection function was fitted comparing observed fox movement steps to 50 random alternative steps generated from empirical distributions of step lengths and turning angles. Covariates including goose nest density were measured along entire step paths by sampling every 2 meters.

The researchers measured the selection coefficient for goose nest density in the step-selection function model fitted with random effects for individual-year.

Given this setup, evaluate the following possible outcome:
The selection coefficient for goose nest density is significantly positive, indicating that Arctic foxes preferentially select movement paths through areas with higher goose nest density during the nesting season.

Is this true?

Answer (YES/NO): YES